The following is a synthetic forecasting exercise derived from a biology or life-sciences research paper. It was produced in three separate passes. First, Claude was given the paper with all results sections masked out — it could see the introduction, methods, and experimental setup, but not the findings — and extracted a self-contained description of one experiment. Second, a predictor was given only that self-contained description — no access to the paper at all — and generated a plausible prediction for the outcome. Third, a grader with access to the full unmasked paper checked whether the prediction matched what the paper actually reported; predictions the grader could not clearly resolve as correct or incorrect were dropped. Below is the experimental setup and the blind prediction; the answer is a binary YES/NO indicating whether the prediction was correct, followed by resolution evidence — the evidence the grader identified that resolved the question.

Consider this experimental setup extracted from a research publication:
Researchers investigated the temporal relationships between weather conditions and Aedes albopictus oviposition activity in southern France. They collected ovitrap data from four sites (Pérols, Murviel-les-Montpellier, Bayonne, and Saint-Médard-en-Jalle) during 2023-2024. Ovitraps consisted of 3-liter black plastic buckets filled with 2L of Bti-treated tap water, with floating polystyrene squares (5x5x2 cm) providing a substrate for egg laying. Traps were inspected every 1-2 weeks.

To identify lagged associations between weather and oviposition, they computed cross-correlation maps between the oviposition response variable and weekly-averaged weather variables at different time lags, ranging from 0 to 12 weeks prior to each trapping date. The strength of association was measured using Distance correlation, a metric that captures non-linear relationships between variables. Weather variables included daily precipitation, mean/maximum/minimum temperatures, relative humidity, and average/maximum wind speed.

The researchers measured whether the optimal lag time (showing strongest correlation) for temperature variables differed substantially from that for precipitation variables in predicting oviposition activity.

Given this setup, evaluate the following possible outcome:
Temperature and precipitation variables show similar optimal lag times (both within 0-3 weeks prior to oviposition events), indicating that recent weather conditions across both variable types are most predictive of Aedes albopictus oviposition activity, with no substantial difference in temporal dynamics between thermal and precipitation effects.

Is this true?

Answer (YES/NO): NO